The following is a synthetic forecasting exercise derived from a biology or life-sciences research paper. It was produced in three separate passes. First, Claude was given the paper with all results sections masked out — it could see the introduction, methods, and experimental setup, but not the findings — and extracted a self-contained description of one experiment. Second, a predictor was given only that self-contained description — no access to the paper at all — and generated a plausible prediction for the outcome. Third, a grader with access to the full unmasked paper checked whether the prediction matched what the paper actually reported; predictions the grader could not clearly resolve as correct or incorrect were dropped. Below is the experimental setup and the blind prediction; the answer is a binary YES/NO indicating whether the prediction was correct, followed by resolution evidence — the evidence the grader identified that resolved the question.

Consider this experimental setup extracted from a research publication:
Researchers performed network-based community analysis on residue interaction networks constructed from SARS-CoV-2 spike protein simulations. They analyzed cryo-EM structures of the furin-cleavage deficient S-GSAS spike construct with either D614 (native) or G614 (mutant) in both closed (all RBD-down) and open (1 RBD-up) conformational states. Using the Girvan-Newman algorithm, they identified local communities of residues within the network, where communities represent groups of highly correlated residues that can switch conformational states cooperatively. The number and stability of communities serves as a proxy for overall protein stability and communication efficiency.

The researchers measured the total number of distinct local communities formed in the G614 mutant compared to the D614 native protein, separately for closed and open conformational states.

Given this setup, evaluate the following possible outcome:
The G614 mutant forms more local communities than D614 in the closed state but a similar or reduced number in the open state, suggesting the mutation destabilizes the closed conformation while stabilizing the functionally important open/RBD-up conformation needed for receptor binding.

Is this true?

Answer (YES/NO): NO